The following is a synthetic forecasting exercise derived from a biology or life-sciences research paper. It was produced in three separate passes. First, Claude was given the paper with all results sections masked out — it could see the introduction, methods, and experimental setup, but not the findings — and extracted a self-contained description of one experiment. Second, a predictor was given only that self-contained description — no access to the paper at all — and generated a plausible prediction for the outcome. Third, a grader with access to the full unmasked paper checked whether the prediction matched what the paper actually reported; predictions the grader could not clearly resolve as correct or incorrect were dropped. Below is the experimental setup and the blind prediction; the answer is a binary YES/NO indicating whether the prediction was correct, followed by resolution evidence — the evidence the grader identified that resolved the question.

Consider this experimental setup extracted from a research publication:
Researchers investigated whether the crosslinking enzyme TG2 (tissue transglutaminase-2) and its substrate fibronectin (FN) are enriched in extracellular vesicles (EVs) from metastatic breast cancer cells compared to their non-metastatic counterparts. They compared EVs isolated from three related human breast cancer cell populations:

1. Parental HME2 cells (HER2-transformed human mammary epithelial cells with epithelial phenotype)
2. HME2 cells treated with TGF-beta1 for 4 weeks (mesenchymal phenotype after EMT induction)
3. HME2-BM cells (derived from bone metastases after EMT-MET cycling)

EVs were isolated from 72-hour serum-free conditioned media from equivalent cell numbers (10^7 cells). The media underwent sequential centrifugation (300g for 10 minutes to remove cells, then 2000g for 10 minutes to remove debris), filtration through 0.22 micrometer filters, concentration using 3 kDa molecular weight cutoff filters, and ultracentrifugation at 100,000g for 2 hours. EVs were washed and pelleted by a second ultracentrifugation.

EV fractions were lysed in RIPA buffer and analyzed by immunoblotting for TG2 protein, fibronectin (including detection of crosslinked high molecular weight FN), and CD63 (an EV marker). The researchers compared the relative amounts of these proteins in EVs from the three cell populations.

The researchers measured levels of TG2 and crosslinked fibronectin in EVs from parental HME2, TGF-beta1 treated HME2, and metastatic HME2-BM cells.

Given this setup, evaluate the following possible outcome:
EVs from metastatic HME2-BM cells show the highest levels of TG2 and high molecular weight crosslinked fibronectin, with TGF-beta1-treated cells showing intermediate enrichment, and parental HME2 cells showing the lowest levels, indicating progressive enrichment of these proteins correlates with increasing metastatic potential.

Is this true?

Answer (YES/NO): NO